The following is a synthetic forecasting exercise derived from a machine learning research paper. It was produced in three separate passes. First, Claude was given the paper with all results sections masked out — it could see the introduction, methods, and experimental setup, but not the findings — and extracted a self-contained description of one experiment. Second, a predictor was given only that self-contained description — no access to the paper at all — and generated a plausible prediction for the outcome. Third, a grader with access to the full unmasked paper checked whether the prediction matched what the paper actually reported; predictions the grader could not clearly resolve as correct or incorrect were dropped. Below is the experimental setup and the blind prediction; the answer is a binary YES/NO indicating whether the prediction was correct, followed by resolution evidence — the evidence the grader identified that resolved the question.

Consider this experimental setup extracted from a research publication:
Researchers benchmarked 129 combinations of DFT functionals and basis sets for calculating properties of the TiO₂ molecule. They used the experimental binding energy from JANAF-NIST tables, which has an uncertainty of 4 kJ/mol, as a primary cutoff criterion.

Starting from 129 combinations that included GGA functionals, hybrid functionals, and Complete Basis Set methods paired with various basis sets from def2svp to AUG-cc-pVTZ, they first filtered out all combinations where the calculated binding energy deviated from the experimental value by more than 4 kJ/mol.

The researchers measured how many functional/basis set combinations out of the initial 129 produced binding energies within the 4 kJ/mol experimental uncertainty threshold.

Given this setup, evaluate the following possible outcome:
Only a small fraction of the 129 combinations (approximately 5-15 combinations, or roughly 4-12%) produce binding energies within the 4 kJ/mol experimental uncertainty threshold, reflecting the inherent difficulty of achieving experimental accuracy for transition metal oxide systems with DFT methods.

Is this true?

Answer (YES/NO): NO